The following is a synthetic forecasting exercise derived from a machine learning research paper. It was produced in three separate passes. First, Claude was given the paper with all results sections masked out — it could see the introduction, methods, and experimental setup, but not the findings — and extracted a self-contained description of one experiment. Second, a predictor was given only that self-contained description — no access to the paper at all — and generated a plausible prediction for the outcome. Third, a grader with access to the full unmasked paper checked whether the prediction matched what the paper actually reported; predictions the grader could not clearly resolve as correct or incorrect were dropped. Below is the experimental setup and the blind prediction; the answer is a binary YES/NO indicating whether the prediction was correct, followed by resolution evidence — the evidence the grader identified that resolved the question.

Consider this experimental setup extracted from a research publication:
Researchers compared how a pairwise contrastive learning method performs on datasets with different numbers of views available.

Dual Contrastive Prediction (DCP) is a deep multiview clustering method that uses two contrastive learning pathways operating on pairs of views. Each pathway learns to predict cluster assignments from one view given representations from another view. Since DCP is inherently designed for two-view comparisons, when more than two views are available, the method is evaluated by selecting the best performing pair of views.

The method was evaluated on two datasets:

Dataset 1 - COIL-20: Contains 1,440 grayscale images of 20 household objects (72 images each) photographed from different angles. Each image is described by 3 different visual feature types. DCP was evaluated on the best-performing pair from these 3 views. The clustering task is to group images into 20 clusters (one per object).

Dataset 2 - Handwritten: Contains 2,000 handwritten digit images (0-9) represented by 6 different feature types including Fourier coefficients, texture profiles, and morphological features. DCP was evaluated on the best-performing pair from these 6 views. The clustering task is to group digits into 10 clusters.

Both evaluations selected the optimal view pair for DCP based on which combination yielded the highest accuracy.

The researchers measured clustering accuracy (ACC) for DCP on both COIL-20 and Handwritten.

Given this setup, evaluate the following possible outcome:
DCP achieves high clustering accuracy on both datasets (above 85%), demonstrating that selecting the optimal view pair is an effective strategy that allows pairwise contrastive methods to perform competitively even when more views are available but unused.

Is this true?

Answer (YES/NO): NO